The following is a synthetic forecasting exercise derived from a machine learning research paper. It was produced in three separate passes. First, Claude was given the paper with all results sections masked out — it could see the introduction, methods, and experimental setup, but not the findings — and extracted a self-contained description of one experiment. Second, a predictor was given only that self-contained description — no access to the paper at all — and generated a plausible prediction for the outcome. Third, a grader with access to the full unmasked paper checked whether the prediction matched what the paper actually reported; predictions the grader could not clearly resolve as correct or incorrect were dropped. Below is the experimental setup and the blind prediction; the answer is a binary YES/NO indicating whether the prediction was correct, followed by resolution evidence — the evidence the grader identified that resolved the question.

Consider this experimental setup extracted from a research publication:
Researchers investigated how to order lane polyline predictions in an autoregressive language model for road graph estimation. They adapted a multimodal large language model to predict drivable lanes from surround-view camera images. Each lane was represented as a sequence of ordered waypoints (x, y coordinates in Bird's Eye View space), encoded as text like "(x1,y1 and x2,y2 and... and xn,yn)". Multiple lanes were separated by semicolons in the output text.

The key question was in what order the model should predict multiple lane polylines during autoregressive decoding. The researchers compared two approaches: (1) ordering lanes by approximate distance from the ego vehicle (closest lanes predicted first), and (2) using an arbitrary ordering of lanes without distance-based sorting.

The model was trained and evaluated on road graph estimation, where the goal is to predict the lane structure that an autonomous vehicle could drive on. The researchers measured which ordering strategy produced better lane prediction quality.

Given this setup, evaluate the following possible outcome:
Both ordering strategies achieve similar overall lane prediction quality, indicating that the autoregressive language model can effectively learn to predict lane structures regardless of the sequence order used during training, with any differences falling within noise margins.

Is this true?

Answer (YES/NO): NO